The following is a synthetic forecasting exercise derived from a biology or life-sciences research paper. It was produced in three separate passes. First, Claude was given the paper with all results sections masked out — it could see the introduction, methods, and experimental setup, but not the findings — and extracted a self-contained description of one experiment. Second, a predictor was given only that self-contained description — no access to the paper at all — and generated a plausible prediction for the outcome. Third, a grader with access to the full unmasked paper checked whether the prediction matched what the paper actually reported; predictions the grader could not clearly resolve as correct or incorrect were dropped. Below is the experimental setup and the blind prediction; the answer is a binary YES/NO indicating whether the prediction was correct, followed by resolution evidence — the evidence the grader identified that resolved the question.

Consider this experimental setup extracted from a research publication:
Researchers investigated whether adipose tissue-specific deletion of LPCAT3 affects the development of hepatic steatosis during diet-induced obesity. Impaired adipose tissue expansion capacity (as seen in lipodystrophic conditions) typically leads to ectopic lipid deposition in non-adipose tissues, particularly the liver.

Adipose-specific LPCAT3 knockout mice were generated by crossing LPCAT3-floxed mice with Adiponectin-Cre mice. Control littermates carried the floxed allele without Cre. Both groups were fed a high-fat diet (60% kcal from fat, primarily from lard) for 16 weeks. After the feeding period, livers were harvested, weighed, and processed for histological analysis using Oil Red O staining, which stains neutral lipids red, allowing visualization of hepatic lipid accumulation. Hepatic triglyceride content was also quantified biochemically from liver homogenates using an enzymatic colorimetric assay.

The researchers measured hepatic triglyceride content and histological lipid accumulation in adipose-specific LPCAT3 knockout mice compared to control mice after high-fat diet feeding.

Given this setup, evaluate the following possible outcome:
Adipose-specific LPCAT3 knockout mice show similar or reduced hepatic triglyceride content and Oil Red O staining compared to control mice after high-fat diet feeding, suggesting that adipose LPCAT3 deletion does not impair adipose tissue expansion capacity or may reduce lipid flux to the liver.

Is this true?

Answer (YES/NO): NO